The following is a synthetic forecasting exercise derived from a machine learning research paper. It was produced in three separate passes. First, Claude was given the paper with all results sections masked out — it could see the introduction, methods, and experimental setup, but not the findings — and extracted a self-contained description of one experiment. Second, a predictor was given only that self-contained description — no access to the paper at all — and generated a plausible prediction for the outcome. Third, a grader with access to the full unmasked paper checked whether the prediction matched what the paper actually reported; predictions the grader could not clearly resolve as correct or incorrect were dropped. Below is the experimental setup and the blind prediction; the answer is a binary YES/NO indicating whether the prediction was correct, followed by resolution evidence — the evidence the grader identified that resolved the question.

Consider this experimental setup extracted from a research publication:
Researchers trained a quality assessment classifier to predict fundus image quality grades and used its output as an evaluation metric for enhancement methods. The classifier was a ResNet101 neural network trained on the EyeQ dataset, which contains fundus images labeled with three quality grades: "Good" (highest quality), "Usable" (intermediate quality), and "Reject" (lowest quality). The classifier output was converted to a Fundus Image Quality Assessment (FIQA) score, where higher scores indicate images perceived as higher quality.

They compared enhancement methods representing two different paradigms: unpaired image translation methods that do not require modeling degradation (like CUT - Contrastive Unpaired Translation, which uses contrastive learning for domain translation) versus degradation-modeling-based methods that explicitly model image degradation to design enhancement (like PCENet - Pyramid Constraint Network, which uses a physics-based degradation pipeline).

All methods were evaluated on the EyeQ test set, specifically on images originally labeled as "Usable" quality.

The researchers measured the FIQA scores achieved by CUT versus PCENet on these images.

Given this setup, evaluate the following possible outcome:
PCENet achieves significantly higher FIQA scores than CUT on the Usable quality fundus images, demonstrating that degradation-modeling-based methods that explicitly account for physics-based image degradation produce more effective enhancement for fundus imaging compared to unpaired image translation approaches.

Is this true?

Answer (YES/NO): YES